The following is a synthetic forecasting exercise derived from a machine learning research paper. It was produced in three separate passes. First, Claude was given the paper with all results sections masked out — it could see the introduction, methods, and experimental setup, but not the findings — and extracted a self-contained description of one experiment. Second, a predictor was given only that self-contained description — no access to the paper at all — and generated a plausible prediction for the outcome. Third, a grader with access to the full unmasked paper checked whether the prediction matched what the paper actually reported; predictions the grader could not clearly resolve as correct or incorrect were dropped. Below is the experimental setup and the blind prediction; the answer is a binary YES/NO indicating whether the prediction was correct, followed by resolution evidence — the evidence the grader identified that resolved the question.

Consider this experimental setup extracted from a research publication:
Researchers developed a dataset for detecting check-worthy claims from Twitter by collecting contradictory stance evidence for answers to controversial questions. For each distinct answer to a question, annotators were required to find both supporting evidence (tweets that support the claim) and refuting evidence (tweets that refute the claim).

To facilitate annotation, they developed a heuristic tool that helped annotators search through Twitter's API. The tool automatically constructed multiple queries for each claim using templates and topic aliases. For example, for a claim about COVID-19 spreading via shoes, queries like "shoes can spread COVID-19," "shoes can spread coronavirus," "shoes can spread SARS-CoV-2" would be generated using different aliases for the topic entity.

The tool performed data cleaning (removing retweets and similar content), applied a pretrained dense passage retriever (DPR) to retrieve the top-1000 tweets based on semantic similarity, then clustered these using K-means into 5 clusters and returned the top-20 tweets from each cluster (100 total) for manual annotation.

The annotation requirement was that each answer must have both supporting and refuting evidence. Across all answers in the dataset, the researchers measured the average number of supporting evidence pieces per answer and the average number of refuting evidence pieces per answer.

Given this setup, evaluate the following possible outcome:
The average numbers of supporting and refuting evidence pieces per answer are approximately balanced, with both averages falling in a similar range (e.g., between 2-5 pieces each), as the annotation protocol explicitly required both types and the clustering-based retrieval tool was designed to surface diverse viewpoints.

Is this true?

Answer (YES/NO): NO